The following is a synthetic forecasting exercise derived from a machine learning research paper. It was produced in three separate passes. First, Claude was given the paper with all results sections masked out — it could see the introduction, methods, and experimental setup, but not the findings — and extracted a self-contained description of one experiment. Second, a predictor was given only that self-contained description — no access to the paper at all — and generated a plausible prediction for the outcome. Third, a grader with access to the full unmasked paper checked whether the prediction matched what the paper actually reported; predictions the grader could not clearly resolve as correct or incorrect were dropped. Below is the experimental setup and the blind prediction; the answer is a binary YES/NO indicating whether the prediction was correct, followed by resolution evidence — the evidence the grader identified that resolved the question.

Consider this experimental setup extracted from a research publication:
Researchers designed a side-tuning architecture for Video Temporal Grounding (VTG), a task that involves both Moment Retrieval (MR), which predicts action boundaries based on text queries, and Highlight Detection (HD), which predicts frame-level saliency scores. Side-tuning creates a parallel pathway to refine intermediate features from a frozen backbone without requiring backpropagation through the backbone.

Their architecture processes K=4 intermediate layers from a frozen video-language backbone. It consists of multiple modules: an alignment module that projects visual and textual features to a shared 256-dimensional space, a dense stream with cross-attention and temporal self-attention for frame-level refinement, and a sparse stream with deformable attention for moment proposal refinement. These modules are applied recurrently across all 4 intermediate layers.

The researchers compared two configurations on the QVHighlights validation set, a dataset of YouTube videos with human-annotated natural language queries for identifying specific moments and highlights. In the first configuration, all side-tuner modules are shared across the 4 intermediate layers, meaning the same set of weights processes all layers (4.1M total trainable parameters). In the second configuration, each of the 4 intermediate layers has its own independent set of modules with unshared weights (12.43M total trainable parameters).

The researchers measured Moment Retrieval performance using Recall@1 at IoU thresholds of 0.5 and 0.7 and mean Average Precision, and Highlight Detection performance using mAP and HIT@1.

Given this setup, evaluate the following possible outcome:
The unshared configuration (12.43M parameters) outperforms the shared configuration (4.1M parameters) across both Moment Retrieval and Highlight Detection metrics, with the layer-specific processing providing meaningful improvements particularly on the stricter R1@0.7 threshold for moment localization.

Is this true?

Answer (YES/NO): NO